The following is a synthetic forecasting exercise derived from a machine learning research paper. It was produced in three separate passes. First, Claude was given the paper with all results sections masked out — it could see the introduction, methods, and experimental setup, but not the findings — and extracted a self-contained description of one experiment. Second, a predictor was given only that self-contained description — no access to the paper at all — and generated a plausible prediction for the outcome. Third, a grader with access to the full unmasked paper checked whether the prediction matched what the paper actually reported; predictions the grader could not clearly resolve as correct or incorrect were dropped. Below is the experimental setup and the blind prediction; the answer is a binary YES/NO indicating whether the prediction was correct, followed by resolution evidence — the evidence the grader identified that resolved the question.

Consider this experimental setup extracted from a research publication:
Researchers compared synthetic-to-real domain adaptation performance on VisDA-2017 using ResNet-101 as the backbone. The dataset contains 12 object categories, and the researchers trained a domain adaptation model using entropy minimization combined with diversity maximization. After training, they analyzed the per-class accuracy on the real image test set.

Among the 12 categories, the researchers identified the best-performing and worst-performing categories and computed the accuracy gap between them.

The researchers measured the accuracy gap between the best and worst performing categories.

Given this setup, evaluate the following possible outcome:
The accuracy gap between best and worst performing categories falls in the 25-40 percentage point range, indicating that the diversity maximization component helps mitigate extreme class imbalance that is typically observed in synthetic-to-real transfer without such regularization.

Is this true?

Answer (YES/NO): NO